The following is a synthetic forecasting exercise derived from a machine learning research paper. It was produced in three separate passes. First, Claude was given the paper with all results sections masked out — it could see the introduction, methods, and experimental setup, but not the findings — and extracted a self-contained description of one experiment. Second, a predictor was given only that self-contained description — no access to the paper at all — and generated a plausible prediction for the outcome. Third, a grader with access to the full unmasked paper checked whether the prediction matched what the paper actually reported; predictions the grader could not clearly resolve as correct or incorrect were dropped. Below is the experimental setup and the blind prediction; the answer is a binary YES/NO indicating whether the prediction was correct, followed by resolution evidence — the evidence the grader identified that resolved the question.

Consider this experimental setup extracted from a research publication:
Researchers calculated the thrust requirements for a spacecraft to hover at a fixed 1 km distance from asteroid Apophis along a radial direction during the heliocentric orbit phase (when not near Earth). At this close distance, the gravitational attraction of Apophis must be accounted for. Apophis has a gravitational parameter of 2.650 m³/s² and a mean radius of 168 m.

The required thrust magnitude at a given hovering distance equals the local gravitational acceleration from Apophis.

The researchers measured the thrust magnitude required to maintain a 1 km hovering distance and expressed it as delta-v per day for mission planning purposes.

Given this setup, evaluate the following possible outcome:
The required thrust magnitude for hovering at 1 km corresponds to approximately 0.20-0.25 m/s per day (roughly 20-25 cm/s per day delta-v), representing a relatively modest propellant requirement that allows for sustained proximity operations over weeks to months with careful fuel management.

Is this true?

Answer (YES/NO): NO